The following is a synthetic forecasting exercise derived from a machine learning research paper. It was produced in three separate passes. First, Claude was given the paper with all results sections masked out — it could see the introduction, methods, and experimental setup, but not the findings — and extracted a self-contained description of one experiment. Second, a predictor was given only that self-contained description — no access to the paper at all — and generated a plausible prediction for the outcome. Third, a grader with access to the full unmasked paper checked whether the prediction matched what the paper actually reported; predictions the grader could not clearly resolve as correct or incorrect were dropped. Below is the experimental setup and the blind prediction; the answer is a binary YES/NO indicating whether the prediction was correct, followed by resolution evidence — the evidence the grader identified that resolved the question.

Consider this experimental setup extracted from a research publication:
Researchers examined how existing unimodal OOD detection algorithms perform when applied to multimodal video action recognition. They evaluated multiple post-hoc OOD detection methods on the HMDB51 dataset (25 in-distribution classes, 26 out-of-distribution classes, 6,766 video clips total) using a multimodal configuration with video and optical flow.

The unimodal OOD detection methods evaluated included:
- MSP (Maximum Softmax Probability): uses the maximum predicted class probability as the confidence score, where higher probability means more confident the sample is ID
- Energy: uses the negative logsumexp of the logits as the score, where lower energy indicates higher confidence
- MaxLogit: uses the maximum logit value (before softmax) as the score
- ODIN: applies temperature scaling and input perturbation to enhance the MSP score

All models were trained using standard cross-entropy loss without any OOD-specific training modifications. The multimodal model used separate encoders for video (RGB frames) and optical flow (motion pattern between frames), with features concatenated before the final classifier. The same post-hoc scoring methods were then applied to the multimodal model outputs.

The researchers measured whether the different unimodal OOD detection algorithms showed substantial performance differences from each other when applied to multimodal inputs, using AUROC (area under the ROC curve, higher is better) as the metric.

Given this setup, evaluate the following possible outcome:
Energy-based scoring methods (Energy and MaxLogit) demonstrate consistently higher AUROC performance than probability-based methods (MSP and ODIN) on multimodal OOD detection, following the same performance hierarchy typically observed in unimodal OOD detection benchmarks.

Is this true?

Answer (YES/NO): NO